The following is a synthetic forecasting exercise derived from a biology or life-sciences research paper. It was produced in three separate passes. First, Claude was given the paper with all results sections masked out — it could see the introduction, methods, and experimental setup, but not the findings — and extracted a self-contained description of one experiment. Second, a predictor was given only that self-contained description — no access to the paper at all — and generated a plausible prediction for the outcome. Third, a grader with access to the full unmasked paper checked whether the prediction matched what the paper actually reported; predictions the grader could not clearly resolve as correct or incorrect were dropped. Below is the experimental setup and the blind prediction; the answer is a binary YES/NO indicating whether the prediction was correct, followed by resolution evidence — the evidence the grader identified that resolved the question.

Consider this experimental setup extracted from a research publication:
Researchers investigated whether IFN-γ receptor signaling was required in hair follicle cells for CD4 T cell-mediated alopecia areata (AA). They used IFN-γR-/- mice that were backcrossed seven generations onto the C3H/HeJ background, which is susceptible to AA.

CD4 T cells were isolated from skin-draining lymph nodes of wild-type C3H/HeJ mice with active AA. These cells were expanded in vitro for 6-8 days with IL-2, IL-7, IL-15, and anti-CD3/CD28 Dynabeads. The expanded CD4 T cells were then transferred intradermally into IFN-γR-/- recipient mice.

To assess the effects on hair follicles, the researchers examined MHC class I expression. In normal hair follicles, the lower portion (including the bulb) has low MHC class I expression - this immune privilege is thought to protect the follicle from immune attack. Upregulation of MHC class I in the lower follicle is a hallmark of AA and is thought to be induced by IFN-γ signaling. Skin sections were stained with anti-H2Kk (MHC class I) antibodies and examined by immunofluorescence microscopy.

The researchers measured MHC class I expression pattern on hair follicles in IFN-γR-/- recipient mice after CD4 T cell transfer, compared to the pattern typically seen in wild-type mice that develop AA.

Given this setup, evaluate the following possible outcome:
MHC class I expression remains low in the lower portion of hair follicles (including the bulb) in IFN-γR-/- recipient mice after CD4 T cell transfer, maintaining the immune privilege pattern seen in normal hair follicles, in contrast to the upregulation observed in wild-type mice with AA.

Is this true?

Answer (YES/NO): YES